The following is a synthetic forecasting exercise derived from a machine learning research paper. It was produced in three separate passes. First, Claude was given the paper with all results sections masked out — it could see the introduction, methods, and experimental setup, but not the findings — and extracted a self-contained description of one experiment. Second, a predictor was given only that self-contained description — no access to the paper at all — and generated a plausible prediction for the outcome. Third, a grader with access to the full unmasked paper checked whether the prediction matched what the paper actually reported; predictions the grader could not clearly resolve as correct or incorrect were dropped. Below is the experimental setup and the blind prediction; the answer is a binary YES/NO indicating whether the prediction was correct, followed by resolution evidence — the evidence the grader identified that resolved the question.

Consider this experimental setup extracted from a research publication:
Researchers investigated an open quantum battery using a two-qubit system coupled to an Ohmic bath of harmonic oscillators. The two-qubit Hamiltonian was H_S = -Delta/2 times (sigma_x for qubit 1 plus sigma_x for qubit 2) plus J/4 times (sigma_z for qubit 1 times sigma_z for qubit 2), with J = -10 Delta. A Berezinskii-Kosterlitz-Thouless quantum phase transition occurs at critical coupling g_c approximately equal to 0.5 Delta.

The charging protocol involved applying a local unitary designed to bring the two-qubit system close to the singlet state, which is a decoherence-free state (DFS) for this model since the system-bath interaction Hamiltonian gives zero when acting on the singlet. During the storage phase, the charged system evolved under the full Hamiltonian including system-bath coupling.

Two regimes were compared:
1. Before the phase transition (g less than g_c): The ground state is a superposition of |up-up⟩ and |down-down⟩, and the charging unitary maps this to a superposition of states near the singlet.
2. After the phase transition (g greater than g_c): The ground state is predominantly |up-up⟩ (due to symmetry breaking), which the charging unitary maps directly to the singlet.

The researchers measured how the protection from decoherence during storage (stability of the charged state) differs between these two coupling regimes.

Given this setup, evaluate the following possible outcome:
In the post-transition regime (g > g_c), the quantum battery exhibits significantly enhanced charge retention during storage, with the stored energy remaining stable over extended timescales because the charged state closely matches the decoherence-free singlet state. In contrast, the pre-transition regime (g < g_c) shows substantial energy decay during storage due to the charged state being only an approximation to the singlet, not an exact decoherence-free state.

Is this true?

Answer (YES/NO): NO